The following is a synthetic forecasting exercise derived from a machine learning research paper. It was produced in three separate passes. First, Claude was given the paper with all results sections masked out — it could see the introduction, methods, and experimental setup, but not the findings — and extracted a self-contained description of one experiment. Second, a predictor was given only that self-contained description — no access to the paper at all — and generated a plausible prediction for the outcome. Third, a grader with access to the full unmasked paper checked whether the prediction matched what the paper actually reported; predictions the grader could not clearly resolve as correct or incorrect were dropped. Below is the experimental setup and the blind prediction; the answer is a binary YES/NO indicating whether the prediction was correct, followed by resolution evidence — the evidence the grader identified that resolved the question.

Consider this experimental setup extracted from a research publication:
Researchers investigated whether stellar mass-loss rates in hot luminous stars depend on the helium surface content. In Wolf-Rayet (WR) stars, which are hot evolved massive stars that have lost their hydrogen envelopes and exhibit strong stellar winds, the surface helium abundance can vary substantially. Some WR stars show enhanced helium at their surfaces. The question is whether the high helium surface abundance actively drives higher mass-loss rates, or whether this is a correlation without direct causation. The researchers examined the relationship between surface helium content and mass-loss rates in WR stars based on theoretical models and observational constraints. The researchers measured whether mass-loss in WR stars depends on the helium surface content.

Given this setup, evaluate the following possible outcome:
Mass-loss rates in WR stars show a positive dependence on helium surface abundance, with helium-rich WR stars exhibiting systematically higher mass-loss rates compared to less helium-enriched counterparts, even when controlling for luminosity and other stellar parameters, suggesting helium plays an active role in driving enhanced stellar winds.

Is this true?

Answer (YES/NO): NO